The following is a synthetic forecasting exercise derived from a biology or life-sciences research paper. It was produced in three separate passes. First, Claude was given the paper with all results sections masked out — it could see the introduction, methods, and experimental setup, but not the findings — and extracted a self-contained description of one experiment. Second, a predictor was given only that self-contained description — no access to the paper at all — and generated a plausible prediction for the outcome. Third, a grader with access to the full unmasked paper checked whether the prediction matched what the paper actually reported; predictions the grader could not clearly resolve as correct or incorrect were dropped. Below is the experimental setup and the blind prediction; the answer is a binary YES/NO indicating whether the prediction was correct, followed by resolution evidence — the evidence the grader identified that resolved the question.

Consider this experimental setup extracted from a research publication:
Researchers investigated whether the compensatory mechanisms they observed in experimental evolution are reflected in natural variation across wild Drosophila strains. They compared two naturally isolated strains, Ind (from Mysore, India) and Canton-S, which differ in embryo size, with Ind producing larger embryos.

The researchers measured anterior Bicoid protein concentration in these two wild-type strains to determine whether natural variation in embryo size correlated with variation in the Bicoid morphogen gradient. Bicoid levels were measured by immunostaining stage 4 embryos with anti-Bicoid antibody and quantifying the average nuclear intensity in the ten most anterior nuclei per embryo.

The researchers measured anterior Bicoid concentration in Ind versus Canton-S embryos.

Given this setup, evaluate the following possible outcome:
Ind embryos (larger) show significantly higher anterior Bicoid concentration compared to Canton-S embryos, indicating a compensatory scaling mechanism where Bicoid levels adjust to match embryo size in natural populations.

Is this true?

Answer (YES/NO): YES